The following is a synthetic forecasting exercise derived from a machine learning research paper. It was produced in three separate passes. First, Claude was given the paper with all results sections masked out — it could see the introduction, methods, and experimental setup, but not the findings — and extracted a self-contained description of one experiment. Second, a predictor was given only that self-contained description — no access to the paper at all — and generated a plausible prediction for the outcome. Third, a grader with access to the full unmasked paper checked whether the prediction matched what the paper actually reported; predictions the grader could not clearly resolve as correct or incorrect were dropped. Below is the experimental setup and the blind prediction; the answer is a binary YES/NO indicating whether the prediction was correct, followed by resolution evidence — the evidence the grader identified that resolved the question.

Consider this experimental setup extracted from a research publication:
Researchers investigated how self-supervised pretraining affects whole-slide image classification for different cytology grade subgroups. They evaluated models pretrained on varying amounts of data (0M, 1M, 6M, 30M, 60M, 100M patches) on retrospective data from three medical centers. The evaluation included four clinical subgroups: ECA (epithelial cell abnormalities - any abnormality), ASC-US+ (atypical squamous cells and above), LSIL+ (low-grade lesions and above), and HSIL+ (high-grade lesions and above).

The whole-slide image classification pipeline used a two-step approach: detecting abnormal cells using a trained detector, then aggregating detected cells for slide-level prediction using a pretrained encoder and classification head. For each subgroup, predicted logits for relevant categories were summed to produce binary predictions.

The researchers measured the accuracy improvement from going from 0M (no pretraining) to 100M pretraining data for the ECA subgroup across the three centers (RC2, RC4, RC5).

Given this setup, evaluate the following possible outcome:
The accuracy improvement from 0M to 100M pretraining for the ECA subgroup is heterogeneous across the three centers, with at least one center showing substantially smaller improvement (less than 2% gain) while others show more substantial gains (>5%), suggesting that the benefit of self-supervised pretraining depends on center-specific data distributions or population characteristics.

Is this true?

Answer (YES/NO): YES